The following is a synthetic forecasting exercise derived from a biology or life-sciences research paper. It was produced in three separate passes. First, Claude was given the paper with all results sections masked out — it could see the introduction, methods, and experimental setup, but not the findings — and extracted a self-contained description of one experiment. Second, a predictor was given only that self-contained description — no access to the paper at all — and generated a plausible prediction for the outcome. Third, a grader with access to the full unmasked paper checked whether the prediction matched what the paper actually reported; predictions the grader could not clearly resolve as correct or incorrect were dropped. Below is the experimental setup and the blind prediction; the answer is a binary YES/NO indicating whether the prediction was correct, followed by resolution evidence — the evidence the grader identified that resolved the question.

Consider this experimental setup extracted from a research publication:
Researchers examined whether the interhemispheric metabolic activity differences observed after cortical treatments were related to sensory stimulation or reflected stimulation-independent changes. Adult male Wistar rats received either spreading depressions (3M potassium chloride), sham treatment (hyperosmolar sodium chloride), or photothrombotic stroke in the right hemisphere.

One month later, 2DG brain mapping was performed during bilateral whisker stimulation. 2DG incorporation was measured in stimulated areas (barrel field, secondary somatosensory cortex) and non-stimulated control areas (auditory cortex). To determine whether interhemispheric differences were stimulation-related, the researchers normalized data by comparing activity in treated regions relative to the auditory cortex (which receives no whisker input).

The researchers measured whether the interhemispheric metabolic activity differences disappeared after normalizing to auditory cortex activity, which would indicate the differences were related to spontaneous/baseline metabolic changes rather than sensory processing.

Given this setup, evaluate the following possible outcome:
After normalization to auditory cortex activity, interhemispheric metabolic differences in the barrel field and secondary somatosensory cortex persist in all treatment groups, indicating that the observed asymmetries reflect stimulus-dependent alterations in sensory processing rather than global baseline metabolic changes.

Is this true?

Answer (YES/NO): NO